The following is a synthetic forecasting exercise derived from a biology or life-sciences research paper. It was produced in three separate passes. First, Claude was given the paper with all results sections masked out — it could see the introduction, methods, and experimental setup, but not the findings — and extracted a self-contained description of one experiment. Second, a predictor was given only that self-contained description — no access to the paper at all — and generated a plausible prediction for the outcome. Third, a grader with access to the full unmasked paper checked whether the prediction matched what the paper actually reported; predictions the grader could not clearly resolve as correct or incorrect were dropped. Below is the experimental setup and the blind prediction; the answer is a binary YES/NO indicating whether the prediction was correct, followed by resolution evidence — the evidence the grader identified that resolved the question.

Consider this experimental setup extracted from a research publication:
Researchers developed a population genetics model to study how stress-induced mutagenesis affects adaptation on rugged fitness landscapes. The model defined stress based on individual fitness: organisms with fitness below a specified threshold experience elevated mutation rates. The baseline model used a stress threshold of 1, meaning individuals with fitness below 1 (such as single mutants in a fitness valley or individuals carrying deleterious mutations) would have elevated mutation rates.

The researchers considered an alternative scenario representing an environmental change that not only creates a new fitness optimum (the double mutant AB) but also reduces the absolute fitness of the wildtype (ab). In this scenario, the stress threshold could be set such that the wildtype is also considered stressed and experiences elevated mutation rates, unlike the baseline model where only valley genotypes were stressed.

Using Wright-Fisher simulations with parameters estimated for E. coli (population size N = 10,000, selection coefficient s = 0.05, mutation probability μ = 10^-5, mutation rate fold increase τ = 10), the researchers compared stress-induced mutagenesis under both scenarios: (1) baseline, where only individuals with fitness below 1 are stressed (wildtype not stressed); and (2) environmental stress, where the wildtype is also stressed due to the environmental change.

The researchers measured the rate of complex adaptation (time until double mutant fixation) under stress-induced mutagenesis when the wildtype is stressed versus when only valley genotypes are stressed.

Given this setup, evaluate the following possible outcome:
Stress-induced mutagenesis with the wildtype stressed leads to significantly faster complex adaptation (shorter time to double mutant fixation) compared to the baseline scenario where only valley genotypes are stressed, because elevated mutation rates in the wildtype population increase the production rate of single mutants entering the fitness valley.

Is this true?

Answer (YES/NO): YES